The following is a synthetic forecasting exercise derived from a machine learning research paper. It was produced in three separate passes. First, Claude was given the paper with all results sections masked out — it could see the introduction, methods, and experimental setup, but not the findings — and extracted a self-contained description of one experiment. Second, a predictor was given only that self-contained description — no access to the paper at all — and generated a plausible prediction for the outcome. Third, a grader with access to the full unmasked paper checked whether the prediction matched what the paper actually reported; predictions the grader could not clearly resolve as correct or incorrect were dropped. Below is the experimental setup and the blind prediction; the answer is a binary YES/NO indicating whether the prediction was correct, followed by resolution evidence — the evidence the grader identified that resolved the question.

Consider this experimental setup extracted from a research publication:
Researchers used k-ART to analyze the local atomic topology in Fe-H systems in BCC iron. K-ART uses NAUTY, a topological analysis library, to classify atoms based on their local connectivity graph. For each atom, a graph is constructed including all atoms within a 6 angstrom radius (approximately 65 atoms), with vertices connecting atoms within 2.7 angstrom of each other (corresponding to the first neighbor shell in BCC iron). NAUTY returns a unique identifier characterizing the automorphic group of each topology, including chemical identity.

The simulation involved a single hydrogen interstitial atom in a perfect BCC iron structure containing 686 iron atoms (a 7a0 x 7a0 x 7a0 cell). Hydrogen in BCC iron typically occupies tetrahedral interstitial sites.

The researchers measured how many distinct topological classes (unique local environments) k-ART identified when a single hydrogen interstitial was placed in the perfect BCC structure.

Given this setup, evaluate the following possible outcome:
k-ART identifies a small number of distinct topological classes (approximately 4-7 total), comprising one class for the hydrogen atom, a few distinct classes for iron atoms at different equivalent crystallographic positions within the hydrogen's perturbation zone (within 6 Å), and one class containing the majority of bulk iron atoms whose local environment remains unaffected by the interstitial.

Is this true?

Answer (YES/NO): NO